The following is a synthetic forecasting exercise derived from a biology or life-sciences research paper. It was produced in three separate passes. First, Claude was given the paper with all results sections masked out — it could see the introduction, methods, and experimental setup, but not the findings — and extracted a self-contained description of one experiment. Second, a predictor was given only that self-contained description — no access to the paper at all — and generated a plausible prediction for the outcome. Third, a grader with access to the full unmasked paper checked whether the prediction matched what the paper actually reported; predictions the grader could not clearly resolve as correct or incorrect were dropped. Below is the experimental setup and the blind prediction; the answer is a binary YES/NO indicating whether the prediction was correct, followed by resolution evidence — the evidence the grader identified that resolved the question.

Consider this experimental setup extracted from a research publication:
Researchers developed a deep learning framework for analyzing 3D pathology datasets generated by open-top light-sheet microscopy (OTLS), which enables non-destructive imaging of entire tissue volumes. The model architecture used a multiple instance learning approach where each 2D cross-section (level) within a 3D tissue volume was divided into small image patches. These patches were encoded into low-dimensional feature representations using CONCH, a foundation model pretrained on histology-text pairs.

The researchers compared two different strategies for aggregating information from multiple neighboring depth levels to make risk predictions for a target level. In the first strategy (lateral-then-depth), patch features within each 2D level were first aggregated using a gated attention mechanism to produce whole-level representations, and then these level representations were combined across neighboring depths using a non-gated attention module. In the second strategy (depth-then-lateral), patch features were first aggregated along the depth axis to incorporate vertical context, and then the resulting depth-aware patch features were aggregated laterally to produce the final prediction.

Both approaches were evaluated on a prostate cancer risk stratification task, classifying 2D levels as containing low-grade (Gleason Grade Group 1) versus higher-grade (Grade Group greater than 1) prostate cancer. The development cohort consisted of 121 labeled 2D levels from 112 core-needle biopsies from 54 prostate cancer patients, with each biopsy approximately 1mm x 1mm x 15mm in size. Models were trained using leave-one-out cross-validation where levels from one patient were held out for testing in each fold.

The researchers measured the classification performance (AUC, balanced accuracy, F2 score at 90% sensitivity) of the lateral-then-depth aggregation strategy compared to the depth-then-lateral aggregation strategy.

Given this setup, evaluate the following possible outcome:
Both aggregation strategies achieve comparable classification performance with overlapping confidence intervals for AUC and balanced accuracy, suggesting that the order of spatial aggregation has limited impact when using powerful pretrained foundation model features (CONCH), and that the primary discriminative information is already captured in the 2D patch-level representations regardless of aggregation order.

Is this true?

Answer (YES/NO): NO